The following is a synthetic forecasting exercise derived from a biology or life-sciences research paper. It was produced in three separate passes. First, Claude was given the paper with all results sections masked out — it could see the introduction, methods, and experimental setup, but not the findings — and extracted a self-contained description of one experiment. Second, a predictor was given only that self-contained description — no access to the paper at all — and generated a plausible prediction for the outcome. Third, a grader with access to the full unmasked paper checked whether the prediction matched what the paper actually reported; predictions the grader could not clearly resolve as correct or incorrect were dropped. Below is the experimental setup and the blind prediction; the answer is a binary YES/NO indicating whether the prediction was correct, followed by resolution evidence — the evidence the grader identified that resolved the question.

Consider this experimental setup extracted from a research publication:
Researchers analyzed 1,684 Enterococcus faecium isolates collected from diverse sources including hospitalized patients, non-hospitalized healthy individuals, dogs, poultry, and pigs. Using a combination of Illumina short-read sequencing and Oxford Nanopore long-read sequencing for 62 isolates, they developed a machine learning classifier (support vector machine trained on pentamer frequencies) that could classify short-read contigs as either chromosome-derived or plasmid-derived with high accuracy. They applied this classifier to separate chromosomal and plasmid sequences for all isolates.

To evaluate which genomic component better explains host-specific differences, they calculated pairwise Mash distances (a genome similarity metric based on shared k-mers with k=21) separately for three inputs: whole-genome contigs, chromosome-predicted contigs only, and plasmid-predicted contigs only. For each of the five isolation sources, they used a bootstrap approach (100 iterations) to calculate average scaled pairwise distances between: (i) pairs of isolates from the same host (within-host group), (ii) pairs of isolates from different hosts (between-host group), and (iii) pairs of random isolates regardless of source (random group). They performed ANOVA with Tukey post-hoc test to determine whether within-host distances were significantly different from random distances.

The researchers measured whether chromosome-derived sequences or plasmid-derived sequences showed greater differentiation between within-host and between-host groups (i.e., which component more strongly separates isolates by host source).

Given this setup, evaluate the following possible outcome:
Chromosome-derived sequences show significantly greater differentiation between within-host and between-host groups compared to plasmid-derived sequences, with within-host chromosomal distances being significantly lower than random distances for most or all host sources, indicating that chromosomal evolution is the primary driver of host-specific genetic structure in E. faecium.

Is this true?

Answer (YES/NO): NO